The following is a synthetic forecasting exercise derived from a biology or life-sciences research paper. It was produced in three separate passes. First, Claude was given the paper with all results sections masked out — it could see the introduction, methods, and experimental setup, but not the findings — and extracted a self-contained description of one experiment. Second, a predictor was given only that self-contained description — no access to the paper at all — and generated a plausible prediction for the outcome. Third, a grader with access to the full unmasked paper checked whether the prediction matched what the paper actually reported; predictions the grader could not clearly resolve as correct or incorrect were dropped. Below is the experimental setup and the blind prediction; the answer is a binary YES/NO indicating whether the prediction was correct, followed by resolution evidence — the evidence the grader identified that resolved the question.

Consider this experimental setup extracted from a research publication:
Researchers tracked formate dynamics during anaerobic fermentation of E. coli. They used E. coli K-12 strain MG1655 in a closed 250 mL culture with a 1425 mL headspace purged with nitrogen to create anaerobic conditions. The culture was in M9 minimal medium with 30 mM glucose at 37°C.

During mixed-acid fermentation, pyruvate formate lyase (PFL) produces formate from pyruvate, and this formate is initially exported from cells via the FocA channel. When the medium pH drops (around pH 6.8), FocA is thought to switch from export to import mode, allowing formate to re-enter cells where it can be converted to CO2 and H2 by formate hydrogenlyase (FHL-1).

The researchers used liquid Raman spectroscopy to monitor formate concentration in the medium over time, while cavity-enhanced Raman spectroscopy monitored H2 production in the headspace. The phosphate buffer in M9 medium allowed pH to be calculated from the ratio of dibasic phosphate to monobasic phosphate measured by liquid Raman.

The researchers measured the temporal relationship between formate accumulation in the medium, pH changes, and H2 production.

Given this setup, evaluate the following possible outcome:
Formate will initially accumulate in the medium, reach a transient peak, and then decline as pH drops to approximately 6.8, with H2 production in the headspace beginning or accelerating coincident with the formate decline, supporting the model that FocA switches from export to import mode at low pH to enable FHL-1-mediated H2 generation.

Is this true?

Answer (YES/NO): NO